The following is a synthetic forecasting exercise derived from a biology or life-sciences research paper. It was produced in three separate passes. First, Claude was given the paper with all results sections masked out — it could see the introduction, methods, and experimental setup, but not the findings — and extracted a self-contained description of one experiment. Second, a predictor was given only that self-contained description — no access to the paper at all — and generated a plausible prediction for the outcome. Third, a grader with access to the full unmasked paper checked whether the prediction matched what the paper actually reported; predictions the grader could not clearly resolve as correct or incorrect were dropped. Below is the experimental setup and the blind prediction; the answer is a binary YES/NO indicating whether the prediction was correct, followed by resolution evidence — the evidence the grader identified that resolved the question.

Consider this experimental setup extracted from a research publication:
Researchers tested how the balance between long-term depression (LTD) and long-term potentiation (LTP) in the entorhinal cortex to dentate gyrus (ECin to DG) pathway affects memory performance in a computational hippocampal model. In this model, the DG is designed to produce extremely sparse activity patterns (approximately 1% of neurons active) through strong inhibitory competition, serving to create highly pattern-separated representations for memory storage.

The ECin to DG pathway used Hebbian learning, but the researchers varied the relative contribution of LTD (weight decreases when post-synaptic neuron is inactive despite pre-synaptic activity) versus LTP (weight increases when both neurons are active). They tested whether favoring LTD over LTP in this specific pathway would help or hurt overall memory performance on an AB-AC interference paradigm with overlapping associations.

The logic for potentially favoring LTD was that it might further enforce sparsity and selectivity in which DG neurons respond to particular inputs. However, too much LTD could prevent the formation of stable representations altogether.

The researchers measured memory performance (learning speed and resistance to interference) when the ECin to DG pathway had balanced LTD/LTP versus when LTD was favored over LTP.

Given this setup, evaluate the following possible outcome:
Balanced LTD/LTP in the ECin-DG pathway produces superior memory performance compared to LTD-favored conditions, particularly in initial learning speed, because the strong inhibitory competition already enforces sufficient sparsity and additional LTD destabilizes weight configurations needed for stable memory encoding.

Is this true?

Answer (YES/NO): NO